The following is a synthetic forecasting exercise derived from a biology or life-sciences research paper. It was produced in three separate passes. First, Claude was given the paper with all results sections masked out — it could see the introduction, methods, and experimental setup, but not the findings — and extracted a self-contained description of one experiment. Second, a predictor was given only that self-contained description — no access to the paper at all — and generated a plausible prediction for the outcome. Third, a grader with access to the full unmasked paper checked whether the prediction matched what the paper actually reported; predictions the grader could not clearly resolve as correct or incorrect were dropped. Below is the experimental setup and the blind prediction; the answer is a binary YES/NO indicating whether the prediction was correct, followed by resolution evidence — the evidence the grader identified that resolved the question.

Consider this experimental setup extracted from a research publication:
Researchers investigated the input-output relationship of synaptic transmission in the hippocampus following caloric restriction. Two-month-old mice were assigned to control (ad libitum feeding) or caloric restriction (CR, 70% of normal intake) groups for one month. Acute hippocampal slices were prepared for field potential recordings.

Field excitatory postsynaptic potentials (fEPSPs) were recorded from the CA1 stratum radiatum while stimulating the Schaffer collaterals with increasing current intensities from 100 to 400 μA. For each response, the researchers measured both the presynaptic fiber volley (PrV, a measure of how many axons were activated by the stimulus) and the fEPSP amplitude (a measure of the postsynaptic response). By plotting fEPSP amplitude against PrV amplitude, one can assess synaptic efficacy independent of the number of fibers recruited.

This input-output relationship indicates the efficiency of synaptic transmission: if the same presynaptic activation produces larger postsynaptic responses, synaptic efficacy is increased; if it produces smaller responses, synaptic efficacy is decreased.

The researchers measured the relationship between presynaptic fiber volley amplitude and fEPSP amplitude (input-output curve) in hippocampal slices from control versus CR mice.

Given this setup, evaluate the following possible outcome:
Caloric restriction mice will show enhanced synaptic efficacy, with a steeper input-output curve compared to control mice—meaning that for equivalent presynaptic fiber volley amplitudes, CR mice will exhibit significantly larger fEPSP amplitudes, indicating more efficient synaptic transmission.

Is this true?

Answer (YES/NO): NO